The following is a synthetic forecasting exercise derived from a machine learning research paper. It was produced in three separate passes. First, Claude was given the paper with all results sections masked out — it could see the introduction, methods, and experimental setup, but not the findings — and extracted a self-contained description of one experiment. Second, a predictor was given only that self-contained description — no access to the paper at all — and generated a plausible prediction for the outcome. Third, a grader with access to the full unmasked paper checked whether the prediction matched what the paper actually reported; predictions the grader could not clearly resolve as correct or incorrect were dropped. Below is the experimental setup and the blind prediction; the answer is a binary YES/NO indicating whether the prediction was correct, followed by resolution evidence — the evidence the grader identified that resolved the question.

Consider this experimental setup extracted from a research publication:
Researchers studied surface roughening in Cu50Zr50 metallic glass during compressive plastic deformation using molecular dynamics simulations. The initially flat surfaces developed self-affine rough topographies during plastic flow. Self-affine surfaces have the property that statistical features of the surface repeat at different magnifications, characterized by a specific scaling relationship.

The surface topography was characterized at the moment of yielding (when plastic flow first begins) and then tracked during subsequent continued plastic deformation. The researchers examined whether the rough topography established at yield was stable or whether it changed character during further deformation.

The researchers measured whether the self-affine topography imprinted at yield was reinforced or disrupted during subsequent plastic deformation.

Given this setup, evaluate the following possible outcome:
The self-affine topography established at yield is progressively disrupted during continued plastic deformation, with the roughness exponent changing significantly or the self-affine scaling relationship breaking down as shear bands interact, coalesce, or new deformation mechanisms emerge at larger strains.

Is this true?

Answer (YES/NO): NO